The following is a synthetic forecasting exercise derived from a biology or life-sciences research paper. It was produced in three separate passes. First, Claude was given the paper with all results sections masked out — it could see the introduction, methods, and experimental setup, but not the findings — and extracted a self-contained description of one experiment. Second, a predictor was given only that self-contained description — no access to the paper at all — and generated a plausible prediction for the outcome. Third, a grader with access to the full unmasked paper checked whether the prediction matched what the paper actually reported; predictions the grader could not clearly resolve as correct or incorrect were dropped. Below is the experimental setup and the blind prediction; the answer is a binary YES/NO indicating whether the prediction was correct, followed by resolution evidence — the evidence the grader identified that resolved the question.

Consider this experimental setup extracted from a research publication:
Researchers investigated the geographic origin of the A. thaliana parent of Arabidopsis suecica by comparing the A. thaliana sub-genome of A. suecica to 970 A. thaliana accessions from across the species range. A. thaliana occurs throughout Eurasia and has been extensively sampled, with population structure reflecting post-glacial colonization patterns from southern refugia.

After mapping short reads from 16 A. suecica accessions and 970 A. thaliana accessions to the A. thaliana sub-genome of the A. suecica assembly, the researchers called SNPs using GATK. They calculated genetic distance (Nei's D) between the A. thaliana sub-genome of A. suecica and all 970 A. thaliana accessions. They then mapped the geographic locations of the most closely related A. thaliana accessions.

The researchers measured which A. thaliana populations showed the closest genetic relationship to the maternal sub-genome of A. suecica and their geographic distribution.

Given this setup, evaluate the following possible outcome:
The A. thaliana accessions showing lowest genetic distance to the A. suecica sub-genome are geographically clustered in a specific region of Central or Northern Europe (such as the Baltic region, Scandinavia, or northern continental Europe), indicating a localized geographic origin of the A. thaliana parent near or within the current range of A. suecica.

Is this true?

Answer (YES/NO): NO